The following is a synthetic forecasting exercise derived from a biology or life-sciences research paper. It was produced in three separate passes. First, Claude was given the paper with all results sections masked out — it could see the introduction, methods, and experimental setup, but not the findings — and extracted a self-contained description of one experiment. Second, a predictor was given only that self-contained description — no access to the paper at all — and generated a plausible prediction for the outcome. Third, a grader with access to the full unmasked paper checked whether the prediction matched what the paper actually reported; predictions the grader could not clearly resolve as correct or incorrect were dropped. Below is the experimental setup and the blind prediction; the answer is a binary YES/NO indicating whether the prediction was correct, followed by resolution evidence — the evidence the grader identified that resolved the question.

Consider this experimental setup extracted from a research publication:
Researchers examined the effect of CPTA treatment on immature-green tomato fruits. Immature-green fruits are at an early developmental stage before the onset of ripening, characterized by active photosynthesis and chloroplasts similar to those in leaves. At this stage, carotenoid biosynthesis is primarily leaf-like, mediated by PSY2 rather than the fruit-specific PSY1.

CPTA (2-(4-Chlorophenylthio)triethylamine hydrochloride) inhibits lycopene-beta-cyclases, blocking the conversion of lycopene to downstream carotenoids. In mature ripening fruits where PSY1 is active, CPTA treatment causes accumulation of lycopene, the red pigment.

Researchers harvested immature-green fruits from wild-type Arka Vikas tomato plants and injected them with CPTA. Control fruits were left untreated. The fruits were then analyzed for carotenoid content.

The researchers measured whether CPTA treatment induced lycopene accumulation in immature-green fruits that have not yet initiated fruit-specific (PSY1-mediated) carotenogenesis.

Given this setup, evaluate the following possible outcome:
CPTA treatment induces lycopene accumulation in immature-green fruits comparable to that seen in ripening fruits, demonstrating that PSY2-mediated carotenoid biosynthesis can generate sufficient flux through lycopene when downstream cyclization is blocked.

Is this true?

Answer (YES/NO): NO